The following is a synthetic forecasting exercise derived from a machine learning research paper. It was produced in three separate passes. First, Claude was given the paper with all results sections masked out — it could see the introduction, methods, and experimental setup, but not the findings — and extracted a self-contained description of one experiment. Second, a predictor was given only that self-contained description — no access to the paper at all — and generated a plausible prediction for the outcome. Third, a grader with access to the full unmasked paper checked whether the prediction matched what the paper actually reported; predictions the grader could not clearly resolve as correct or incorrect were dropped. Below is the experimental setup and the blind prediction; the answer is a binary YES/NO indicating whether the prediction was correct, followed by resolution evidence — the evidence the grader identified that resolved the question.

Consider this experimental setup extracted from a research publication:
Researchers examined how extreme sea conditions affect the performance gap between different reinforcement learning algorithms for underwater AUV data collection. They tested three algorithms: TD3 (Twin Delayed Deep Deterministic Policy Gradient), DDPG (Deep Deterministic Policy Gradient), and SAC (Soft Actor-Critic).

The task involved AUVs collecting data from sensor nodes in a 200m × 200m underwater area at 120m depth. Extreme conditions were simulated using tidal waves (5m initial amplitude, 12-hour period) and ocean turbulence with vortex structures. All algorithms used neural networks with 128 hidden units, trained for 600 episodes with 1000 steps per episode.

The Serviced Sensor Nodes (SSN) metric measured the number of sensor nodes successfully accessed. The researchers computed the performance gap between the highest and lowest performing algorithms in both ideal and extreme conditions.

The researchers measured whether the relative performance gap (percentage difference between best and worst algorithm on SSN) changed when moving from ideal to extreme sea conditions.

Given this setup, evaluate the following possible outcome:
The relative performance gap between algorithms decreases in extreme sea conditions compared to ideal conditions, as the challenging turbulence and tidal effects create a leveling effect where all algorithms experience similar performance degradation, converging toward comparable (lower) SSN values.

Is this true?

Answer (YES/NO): NO